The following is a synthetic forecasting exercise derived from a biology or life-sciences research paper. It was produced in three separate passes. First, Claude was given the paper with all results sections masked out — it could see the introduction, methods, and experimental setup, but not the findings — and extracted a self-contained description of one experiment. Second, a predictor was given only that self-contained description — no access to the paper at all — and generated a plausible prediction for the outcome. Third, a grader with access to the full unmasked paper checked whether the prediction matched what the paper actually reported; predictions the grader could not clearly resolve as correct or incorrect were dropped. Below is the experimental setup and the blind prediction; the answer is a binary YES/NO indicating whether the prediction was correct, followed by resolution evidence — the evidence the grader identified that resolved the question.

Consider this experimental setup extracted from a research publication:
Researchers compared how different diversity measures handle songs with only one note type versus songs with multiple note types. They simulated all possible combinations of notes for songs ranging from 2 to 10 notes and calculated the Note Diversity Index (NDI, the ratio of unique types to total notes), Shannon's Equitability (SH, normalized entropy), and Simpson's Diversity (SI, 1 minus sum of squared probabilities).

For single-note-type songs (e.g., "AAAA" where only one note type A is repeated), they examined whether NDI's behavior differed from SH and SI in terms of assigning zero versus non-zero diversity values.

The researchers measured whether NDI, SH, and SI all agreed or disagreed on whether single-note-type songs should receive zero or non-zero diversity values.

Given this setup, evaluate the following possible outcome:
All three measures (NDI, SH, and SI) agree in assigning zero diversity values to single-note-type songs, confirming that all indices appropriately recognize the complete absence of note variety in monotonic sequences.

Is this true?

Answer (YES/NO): NO